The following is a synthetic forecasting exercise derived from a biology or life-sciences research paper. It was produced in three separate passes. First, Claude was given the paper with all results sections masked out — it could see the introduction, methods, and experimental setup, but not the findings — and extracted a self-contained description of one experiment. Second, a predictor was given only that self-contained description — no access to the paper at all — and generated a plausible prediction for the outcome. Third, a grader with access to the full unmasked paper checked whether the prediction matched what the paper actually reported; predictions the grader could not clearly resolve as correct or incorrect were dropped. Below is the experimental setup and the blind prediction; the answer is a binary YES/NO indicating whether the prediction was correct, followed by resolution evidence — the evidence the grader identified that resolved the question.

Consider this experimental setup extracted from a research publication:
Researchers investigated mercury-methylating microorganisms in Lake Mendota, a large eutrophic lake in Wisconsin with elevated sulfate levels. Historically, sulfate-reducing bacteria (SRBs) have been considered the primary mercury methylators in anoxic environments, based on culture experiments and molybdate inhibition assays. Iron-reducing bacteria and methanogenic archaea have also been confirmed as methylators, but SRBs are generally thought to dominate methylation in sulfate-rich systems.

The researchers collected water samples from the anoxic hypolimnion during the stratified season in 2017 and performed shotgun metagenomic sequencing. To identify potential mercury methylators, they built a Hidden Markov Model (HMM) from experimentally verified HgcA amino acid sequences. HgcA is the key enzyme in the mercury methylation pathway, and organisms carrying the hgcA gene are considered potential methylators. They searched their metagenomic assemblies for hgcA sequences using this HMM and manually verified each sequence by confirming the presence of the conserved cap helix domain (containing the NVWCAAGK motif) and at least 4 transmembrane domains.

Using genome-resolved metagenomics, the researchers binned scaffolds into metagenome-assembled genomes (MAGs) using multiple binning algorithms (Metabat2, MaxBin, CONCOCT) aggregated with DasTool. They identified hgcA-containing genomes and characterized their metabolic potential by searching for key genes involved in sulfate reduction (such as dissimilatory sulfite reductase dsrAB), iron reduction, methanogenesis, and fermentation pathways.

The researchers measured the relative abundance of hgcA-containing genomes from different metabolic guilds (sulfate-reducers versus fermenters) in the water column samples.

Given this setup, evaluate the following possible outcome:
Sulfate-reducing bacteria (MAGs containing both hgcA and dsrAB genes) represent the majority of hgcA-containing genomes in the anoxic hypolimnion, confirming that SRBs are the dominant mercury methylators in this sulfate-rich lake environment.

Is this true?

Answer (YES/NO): NO